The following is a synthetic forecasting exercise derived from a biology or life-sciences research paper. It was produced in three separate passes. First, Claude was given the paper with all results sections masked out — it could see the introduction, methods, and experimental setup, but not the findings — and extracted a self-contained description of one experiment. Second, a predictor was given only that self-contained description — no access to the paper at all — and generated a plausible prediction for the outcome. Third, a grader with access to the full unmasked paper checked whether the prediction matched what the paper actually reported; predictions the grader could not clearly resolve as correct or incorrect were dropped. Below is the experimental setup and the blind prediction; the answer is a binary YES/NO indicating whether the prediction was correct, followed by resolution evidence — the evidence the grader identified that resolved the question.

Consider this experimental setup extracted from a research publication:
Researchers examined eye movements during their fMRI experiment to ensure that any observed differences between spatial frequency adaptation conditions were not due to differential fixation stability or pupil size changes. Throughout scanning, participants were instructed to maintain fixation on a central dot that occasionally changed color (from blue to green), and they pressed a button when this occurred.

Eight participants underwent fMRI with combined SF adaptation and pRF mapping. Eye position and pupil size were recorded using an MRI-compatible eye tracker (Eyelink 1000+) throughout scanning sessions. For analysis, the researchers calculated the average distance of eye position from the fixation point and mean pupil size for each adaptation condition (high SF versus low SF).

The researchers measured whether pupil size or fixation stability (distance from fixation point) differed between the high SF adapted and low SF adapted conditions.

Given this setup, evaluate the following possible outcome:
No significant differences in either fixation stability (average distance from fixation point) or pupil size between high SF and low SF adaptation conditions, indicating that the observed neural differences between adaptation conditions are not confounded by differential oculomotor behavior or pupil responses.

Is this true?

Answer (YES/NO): YES